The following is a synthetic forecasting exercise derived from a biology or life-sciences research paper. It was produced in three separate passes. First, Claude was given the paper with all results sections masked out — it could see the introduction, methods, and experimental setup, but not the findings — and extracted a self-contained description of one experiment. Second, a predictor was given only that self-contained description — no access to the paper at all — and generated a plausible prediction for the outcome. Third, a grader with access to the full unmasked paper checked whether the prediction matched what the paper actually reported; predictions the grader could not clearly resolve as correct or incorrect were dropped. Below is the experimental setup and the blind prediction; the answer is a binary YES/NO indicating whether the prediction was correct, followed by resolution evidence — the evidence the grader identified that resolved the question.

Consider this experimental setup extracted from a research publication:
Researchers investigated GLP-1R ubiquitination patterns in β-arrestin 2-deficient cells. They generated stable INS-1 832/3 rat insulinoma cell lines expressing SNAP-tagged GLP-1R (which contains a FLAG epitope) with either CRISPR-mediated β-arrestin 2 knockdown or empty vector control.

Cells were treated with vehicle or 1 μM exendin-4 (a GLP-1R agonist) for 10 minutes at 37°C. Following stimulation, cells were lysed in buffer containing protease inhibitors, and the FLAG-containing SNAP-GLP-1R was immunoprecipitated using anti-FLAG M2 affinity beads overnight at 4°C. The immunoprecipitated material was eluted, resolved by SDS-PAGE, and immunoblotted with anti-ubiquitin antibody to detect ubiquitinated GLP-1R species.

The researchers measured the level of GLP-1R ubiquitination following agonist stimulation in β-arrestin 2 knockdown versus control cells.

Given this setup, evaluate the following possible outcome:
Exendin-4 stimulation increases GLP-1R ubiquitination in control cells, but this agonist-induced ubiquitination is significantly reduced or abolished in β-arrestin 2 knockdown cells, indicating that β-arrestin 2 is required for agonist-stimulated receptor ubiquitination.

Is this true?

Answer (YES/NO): NO